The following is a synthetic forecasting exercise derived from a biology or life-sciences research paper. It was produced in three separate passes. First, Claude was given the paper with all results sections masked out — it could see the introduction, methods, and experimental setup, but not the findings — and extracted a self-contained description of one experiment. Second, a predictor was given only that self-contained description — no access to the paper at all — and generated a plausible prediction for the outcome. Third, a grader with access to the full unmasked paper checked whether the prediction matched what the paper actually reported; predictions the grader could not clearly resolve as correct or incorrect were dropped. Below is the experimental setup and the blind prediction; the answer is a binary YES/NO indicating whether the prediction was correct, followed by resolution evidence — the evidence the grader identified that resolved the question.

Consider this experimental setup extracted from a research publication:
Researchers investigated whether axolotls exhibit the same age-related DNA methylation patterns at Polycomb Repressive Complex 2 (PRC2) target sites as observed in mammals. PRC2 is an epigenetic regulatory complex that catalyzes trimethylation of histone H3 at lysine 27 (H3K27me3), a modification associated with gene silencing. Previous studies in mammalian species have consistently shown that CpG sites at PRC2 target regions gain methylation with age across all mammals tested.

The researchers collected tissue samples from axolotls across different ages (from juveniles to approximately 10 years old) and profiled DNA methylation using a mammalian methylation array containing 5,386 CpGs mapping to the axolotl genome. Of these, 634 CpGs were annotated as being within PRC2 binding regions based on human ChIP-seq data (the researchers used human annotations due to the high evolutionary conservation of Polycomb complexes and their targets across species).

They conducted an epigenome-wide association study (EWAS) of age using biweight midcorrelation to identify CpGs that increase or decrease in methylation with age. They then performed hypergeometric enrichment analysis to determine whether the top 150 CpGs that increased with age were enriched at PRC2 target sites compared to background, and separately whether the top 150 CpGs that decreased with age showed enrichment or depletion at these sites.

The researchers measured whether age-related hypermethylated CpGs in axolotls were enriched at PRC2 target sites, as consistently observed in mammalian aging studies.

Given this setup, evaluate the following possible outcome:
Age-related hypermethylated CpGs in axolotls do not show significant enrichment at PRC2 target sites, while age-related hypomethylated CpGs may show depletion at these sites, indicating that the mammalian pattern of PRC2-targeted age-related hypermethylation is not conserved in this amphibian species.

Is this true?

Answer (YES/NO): YES